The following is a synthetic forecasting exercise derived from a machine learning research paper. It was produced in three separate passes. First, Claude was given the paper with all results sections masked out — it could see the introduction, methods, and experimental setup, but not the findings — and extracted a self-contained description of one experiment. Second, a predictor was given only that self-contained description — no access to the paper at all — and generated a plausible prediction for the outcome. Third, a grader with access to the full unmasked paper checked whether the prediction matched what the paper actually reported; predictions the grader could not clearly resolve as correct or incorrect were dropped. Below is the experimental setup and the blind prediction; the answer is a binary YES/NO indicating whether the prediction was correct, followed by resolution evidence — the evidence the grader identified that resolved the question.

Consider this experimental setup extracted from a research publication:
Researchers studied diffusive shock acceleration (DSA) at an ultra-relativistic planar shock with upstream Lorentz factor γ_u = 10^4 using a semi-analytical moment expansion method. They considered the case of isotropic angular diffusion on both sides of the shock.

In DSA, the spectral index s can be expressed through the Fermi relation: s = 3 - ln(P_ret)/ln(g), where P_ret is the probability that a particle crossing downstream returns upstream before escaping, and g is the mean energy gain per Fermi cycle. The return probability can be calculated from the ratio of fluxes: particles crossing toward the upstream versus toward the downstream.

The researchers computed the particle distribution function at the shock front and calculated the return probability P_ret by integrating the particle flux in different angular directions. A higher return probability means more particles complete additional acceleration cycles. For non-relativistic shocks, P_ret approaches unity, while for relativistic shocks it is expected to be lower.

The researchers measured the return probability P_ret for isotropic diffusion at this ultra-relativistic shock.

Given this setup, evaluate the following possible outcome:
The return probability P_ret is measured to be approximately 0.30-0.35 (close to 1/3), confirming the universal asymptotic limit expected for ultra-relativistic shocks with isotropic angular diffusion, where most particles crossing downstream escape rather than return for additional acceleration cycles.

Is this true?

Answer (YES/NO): NO